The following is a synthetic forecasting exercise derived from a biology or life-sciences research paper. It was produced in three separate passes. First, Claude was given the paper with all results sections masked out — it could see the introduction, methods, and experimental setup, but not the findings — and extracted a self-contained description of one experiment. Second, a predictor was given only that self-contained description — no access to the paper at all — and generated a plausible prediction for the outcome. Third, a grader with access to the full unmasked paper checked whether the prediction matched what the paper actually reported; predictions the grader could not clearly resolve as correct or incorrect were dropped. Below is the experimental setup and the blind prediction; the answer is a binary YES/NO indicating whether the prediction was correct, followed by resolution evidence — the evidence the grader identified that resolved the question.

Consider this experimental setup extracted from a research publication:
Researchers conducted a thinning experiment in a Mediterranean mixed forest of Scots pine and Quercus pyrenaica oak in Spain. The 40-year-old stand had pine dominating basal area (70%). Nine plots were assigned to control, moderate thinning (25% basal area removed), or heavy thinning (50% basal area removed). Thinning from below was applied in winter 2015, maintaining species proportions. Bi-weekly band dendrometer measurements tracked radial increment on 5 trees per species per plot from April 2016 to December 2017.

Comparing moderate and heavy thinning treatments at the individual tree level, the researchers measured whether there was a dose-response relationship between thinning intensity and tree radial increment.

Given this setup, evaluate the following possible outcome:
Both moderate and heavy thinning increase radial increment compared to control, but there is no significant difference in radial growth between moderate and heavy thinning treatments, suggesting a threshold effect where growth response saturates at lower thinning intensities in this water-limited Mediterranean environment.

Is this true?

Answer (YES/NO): NO